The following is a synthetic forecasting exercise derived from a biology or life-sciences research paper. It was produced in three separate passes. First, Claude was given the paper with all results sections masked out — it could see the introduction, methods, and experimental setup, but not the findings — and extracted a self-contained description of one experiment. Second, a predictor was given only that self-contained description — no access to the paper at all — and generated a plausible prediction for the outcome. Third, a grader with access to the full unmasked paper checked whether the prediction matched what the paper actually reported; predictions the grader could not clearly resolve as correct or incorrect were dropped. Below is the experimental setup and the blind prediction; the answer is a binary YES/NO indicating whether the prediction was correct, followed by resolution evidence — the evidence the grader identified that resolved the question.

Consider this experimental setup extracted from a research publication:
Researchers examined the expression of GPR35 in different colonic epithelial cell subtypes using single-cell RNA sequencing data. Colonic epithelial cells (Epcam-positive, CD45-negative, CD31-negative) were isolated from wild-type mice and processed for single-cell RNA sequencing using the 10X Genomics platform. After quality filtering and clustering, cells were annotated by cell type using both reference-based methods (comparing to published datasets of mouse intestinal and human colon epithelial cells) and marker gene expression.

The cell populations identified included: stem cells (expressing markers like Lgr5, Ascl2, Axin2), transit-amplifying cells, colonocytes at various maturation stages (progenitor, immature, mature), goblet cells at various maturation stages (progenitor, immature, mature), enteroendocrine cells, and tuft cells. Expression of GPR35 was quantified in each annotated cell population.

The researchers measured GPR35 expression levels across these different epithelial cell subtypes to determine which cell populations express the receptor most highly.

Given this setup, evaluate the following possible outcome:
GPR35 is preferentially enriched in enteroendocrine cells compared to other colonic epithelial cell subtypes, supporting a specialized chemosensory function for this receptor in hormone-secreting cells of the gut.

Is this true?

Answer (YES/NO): NO